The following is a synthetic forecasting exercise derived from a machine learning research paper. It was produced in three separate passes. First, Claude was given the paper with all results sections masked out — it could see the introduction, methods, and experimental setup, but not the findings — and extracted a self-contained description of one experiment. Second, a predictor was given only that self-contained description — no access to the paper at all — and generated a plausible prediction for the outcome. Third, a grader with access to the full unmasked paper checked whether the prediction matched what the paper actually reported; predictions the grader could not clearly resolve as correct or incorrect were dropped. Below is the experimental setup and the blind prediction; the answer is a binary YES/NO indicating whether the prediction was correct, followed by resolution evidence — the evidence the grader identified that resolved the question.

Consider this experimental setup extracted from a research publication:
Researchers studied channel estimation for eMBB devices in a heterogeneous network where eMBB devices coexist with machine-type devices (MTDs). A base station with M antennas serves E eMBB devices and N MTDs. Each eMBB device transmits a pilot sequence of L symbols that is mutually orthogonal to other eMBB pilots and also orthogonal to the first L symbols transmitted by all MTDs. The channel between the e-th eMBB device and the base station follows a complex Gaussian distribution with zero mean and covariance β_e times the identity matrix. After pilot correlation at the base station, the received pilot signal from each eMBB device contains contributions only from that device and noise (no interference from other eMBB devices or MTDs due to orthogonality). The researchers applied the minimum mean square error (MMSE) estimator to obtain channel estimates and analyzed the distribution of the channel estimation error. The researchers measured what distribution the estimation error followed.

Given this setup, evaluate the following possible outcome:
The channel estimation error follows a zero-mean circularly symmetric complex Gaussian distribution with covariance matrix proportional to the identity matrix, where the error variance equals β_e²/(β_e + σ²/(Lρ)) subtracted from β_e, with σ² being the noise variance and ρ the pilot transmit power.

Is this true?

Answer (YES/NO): NO